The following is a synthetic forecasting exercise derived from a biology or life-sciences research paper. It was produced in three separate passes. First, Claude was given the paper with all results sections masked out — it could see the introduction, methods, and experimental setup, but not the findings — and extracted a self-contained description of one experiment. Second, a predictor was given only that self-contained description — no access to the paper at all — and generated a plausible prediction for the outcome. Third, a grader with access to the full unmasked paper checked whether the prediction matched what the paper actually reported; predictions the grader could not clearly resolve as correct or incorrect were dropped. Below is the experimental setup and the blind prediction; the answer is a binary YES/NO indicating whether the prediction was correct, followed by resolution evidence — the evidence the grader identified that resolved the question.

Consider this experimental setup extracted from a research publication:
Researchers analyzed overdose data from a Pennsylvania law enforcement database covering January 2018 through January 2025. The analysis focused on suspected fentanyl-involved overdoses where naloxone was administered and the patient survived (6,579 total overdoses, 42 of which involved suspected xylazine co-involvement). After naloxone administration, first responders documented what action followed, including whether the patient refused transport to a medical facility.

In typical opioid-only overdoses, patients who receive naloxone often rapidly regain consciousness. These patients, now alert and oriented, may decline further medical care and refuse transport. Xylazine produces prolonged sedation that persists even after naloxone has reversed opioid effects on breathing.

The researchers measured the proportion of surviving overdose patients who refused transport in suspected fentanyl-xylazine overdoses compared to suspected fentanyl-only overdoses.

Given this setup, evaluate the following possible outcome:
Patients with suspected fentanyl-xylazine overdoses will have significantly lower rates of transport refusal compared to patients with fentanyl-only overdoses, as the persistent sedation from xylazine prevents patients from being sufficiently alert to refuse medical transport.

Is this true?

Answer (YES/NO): YES